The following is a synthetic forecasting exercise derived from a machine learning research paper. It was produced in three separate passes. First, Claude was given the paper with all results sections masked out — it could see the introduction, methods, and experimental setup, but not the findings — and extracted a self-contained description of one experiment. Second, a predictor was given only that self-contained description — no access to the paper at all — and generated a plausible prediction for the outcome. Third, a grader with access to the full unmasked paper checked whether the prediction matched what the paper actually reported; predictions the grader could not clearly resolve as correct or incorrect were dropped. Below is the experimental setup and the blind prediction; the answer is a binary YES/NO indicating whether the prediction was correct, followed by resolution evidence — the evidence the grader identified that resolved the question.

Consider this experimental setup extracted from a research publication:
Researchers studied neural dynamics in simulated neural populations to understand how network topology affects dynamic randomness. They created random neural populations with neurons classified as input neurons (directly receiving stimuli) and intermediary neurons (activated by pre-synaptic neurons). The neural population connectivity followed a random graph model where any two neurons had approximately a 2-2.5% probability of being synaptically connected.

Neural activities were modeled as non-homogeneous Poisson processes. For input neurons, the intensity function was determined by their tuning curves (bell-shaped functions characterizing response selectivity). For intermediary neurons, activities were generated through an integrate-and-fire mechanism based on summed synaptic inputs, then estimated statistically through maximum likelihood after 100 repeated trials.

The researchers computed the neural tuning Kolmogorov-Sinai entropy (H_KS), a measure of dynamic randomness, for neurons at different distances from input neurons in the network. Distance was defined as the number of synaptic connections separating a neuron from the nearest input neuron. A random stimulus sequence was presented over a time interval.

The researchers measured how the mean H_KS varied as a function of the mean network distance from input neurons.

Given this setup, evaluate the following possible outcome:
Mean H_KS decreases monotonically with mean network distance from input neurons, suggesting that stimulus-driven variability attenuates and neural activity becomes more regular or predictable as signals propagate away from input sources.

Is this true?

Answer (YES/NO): YES